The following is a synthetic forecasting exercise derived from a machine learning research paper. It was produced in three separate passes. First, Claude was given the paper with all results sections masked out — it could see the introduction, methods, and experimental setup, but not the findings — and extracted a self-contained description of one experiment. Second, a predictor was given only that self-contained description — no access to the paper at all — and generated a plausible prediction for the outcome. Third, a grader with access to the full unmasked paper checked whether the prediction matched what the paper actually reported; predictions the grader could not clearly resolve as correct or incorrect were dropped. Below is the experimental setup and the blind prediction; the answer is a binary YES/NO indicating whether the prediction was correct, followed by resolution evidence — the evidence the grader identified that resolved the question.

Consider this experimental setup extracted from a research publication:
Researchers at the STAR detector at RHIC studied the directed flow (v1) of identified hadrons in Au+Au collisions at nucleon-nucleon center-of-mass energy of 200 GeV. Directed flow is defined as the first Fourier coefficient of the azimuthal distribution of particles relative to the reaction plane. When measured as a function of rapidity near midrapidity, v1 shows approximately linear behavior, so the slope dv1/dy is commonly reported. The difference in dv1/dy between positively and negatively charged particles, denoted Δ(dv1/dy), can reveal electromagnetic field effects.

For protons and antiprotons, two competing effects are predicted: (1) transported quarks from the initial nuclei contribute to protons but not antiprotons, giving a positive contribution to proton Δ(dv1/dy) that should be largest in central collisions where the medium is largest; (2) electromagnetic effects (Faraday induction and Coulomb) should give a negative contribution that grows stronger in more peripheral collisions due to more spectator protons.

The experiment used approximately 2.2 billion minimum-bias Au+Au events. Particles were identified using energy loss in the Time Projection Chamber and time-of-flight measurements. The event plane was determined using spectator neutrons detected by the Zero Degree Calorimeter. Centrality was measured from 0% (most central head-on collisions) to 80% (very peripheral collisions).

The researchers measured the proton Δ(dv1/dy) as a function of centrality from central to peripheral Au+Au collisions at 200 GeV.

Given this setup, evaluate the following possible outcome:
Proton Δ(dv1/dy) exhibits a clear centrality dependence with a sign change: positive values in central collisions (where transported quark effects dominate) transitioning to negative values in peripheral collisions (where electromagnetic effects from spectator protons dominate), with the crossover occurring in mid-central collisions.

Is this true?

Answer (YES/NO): YES